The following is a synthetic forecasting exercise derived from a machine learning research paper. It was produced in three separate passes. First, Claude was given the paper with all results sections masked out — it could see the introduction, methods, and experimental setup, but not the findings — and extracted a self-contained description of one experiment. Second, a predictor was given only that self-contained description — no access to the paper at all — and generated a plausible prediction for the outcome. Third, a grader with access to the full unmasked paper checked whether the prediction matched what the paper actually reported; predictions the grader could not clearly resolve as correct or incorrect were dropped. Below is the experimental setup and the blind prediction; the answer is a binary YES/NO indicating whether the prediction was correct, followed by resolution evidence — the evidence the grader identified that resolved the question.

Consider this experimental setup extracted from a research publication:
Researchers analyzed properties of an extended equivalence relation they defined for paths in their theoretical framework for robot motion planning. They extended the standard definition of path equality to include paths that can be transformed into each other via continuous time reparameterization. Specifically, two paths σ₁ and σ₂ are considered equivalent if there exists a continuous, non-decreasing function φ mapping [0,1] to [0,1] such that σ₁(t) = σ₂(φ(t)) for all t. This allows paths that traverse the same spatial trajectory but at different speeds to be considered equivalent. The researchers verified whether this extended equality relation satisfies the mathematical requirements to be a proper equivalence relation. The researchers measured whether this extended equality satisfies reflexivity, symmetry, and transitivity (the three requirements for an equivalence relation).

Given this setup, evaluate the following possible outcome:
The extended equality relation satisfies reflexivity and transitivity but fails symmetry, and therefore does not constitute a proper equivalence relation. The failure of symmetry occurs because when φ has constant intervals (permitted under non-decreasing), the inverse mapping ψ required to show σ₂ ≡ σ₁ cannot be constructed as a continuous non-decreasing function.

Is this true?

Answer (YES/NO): NO